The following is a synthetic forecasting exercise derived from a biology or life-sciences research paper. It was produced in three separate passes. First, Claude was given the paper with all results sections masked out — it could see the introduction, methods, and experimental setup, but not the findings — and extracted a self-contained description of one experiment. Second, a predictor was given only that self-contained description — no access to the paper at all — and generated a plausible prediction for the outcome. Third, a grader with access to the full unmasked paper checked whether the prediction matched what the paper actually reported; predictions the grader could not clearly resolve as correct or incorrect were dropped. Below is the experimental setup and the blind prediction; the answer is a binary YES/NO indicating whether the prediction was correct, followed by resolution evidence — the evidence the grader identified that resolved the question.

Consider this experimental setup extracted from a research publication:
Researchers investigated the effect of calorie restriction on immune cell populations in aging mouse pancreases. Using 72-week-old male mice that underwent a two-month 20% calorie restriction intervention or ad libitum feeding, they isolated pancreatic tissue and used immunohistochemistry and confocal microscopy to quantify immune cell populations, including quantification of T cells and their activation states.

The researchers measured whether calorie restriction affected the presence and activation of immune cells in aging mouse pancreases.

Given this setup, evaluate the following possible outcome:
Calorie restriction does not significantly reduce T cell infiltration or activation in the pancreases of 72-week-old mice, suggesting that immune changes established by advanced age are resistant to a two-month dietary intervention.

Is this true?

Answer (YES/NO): NO